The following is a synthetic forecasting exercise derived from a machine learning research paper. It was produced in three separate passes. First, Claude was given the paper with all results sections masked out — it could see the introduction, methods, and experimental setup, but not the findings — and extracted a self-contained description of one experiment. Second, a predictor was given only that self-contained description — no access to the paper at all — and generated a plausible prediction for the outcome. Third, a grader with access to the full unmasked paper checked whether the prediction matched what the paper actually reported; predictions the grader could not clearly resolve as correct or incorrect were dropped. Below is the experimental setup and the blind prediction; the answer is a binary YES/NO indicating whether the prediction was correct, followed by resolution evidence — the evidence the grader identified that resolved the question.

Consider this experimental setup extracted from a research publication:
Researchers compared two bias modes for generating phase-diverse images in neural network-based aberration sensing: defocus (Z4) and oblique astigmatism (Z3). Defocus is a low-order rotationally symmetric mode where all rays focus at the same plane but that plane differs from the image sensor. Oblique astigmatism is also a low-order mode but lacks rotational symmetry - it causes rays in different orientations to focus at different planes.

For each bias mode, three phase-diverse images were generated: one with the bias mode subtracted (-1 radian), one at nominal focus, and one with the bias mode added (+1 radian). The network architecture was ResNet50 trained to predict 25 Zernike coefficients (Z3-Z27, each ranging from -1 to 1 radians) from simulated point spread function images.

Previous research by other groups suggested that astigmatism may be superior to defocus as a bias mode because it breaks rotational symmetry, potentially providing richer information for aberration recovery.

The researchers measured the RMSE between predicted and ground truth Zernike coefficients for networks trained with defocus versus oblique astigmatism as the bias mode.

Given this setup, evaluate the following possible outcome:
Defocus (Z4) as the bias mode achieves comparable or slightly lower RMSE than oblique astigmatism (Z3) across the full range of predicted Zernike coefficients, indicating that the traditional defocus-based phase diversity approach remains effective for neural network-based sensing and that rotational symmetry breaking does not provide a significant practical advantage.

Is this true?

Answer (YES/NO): NO